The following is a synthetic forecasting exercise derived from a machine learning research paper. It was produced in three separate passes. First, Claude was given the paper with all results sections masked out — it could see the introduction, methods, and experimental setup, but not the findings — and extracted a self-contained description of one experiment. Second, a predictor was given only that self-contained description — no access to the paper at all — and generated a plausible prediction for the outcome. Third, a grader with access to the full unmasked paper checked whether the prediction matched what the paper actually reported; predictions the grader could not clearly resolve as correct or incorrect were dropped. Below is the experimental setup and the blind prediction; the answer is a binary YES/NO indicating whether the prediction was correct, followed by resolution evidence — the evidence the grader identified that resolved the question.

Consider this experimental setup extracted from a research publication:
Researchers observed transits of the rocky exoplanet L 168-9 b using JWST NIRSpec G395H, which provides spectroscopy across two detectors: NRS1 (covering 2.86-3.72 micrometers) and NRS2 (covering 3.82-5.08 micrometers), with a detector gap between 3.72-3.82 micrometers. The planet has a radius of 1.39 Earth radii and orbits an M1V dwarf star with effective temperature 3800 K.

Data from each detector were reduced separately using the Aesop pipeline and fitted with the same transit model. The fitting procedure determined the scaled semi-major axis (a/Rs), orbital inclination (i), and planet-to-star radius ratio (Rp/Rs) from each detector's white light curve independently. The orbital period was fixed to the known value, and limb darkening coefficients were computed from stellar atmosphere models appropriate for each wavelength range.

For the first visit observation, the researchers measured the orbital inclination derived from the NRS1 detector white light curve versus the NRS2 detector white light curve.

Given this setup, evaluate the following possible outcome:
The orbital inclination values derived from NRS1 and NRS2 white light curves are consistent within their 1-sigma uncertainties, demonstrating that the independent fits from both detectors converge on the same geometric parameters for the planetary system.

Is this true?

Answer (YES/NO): NO